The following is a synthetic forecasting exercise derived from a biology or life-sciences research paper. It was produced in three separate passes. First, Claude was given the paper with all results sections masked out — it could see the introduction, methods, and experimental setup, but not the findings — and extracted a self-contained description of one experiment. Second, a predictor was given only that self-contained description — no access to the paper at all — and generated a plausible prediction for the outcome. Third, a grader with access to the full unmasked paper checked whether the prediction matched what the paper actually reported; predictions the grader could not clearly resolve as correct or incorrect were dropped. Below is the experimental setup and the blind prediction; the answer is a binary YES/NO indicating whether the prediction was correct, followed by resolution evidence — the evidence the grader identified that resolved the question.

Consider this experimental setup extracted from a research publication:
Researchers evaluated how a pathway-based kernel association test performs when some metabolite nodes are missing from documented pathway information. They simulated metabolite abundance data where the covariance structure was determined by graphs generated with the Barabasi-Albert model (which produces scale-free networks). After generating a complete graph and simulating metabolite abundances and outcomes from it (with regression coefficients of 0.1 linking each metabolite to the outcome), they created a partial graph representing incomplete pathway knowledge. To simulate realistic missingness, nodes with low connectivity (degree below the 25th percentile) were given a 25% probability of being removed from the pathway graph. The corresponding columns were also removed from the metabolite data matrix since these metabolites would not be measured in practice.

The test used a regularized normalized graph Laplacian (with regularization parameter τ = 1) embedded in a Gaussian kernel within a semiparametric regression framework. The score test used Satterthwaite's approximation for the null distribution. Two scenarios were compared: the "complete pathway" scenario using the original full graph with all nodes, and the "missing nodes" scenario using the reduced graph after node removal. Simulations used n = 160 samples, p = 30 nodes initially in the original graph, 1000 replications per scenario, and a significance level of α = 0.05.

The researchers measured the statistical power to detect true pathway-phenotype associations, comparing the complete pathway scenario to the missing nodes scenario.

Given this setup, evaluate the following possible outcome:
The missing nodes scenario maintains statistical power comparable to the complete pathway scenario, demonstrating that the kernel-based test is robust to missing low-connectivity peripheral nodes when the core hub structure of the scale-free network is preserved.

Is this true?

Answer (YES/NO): NO